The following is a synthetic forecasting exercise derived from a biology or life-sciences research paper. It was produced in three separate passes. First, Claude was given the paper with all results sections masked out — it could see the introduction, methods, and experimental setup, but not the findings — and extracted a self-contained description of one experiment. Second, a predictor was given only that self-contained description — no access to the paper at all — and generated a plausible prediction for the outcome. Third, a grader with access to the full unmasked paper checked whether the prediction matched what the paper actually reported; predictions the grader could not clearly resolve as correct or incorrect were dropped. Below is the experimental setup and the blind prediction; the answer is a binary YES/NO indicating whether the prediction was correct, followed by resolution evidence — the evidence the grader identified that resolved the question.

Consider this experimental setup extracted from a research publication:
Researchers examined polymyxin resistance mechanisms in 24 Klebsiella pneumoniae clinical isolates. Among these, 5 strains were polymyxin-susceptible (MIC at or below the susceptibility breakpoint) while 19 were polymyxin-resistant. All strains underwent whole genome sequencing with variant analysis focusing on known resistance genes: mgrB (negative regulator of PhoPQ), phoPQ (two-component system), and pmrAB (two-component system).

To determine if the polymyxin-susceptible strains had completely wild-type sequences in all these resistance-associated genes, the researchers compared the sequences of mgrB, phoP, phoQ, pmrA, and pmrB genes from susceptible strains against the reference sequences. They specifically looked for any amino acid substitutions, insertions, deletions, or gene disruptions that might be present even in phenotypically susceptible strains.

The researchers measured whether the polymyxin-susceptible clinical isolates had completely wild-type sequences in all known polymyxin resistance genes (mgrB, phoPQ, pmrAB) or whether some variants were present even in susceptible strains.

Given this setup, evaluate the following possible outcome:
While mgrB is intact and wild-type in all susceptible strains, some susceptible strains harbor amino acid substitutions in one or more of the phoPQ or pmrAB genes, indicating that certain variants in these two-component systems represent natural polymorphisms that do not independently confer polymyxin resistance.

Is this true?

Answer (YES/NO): YES